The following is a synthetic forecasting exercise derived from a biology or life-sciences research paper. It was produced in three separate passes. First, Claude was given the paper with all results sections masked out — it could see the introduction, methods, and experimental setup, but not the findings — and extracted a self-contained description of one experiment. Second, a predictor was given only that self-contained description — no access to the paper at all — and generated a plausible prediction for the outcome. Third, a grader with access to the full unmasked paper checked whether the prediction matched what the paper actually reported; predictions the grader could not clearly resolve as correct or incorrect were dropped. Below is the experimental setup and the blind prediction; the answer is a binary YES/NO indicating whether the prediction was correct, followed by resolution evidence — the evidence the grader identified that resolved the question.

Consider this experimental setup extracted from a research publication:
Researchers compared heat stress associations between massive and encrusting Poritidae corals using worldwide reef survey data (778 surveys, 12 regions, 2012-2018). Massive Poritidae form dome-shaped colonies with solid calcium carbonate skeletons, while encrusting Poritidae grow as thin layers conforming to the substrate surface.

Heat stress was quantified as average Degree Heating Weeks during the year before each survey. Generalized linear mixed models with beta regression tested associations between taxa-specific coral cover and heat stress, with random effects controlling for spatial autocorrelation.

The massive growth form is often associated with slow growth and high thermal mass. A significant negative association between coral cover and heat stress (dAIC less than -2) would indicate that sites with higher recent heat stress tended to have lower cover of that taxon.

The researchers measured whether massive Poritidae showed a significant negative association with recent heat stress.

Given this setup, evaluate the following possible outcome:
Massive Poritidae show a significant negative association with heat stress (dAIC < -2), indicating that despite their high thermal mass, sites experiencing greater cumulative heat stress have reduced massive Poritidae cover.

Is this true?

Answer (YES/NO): YES